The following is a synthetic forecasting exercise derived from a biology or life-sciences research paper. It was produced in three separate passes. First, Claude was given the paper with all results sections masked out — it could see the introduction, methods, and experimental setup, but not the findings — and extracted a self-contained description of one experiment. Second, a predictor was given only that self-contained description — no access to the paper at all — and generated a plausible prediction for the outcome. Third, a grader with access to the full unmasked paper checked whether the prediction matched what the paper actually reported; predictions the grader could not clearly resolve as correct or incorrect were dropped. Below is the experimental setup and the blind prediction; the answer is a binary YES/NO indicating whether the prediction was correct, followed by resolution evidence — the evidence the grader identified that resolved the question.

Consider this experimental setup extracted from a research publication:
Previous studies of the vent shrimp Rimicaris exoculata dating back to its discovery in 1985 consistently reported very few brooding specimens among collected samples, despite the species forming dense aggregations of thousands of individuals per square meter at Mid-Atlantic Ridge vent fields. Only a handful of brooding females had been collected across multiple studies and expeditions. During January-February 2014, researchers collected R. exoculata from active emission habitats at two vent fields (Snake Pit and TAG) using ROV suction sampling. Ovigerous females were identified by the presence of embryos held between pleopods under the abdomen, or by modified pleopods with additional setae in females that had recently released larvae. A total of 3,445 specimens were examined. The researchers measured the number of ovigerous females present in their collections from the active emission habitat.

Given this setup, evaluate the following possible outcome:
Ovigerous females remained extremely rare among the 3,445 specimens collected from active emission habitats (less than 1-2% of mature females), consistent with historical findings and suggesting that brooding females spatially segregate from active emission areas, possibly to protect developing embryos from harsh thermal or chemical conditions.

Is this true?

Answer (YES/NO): NO